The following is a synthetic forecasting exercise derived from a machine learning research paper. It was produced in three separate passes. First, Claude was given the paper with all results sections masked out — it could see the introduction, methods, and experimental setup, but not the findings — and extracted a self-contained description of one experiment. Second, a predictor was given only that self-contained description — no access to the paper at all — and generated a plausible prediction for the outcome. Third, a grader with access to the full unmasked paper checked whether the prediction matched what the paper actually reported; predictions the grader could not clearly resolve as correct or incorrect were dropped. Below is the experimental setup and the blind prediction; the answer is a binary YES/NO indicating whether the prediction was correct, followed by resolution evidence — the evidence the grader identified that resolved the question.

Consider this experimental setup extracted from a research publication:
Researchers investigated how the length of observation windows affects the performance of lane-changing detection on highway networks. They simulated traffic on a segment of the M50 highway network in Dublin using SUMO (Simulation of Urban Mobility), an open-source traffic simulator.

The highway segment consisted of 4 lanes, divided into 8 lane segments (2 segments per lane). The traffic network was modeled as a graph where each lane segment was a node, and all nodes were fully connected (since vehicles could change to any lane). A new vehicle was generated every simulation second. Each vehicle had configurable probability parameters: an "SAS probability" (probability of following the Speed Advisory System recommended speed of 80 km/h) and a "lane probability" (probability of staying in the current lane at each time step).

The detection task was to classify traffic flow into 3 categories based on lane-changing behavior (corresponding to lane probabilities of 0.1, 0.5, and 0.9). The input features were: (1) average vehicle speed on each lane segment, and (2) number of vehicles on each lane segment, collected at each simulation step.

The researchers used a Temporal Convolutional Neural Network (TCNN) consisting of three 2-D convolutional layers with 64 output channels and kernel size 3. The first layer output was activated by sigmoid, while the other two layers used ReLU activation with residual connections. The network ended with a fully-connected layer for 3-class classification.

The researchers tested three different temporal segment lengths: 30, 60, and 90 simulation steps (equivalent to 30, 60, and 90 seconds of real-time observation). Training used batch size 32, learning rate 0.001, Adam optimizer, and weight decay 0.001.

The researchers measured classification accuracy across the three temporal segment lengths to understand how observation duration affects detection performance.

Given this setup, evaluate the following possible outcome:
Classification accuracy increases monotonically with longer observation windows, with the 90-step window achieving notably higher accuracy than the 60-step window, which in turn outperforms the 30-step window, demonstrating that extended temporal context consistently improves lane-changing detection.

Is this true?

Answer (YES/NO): NO